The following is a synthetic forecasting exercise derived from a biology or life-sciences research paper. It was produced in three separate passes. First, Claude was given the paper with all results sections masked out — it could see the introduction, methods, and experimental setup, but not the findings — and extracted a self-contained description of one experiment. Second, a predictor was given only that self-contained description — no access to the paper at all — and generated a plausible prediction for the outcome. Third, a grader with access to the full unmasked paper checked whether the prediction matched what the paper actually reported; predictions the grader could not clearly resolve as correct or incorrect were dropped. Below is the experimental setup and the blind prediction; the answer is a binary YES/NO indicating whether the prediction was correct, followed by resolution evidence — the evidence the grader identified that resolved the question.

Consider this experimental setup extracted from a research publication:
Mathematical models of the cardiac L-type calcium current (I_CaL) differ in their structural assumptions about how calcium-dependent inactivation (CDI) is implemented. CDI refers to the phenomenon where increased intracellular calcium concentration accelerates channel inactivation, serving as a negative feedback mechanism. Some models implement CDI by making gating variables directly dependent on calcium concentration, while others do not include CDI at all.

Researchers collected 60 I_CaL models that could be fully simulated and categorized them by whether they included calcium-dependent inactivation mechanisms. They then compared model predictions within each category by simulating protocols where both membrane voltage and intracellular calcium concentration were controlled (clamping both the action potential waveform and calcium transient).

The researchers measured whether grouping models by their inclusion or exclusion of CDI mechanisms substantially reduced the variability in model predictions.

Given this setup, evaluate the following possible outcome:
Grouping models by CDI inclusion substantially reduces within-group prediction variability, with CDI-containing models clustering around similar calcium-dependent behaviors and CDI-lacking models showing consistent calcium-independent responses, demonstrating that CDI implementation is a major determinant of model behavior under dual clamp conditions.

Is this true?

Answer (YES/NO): NO